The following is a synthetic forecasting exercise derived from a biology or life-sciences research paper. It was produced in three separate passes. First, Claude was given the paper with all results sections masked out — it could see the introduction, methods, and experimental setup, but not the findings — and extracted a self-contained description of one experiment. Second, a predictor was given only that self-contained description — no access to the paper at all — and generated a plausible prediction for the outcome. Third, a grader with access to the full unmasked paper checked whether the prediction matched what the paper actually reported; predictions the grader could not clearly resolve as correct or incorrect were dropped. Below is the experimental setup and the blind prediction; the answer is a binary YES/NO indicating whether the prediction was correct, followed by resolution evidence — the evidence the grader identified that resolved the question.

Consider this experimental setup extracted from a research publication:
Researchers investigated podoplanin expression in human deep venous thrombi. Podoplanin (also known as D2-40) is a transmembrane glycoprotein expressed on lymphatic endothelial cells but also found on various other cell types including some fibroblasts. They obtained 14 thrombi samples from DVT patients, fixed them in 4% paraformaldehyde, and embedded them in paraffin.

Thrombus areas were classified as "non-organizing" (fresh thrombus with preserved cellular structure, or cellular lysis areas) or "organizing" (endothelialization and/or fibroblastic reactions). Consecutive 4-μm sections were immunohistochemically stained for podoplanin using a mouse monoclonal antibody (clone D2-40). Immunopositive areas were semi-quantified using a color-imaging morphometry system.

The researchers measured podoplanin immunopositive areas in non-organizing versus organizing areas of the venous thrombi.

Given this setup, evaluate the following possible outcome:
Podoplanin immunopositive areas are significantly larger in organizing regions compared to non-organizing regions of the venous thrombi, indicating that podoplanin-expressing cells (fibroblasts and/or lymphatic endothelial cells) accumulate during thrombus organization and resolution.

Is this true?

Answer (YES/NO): NO